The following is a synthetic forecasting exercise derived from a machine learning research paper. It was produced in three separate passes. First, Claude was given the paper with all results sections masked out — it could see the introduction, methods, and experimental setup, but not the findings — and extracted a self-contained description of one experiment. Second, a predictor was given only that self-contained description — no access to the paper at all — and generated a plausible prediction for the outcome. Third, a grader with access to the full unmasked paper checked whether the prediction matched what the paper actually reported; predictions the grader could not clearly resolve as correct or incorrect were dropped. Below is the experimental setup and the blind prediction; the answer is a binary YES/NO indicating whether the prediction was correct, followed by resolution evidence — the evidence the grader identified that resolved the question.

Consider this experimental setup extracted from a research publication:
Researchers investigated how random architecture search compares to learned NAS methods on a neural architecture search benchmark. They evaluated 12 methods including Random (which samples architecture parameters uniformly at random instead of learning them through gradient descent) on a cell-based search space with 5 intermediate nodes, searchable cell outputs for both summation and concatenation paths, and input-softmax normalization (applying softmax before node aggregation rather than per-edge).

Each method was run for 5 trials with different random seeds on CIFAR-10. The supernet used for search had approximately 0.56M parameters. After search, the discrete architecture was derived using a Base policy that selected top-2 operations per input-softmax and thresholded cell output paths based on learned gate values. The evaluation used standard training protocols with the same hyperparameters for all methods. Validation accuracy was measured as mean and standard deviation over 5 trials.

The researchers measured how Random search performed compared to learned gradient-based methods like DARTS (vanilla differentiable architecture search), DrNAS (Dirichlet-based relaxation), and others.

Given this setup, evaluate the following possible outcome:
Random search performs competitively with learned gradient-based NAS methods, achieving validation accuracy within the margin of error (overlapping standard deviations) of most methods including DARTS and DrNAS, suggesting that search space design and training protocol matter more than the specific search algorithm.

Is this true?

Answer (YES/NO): NO